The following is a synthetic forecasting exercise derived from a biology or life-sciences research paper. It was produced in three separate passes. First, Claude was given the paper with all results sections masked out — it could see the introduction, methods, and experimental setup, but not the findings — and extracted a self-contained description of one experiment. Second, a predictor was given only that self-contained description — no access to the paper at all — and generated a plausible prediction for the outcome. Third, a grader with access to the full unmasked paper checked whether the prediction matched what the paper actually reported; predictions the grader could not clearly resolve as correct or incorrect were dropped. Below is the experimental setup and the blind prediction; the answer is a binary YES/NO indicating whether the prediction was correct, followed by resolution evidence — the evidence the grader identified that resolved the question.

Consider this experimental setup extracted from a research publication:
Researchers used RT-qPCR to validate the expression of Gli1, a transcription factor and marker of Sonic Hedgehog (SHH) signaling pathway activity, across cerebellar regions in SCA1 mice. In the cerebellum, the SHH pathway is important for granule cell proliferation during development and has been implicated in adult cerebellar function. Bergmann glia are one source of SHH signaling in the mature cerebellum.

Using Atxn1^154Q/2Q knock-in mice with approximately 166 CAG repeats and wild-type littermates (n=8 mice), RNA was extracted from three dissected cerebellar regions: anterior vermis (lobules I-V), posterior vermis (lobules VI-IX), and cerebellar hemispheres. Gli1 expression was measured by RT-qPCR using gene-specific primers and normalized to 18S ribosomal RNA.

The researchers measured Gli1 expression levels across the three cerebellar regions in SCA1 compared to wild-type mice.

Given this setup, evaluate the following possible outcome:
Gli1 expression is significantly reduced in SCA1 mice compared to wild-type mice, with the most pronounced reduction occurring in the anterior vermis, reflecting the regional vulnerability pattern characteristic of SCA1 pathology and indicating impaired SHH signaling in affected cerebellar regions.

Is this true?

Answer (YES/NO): NO